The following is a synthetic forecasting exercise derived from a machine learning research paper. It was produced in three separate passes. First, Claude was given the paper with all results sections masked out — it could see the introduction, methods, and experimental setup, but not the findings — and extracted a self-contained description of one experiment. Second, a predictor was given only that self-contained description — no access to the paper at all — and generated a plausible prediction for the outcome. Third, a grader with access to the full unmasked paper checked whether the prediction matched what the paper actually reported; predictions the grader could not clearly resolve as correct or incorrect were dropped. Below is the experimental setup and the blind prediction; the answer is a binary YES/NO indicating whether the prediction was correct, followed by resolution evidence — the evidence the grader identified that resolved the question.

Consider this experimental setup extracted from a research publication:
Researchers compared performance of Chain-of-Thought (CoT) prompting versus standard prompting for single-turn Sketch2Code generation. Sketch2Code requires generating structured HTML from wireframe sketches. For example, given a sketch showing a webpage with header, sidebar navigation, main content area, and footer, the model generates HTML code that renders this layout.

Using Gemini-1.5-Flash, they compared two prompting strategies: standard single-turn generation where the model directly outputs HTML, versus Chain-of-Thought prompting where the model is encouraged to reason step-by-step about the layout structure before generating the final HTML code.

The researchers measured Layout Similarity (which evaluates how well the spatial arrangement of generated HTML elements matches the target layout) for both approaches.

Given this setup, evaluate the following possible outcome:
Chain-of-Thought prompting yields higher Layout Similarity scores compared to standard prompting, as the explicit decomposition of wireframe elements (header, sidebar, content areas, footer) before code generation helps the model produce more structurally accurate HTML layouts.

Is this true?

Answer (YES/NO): YES